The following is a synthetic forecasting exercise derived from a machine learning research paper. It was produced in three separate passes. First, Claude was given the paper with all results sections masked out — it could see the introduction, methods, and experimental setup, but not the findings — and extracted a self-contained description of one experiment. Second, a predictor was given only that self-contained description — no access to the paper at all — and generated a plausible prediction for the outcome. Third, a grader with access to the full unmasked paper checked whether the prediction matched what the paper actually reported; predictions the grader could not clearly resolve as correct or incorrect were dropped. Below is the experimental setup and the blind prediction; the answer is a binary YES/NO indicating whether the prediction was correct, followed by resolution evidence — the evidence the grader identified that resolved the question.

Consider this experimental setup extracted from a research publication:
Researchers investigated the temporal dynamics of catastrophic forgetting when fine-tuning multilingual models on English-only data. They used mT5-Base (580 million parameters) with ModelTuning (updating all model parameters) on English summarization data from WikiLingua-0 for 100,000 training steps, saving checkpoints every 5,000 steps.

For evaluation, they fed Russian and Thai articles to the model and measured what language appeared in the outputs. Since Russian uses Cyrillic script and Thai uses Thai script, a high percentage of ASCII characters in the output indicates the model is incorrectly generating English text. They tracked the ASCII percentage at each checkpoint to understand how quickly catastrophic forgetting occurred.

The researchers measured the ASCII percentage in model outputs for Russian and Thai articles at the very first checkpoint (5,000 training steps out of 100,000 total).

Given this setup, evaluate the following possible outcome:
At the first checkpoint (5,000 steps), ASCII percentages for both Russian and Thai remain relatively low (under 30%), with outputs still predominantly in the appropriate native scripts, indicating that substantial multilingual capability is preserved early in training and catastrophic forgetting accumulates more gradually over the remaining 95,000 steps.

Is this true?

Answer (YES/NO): NO